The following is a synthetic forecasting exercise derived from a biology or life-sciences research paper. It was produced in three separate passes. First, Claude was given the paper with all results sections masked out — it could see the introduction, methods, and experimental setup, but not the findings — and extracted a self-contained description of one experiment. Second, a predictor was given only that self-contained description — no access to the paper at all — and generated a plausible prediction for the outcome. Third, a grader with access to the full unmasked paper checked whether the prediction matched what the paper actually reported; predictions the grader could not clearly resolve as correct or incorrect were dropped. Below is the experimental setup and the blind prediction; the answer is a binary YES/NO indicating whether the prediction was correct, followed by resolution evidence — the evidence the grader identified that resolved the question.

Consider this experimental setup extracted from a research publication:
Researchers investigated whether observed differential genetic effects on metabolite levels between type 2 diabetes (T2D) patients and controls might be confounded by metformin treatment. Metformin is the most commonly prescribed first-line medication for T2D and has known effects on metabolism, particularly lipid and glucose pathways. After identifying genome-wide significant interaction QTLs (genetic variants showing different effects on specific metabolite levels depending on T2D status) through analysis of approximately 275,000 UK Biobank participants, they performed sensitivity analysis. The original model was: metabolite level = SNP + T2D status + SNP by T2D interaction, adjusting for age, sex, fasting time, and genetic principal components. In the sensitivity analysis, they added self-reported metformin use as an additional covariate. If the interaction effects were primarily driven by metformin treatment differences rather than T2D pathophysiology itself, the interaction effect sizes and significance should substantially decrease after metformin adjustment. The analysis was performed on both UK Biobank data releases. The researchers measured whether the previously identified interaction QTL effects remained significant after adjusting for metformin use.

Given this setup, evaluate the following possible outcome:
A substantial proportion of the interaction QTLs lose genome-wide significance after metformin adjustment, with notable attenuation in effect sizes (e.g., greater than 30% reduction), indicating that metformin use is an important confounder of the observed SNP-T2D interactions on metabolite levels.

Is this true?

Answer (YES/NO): NO